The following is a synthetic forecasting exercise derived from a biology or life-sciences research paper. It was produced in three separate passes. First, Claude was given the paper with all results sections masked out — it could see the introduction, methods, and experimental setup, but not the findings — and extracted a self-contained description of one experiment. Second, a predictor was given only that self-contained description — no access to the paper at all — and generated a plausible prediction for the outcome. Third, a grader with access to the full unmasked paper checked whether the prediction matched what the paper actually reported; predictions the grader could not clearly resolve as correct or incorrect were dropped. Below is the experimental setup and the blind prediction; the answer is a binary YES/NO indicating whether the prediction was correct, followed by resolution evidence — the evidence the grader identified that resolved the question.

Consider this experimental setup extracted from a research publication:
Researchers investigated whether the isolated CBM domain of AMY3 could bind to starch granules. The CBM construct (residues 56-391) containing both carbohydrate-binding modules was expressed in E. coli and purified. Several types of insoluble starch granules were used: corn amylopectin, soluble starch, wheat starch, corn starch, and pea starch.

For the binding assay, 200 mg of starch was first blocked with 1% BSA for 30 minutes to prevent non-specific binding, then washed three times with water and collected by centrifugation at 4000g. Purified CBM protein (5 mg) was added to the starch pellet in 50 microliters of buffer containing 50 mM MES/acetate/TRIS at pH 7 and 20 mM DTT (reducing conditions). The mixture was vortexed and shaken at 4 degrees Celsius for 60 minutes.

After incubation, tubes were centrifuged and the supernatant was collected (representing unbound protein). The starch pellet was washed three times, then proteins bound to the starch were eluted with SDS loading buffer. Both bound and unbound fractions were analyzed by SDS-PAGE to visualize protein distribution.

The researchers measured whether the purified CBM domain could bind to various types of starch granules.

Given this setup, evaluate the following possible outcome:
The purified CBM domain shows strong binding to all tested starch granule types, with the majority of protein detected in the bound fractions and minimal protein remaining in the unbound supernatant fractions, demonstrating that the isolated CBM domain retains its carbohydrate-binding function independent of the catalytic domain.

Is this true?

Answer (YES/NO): NO